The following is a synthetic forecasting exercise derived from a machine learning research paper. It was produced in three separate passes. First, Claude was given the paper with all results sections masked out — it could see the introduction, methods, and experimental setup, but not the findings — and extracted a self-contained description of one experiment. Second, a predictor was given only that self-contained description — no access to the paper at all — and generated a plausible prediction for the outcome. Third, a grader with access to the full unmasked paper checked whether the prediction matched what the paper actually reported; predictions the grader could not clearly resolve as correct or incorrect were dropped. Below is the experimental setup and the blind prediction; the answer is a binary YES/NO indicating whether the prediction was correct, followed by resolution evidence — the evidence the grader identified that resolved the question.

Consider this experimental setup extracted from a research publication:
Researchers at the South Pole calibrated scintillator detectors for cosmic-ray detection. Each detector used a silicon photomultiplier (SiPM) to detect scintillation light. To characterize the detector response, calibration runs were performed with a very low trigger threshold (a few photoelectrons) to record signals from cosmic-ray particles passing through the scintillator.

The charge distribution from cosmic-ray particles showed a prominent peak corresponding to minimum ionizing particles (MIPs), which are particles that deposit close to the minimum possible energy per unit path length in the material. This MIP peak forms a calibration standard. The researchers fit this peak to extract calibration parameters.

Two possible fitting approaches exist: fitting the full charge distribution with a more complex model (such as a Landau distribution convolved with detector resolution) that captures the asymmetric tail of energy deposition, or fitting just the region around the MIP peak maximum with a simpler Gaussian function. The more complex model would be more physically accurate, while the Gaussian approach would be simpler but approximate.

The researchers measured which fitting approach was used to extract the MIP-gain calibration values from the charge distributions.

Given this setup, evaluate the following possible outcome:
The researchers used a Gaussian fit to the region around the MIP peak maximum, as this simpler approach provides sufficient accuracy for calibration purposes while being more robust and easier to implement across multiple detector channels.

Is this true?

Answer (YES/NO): YES